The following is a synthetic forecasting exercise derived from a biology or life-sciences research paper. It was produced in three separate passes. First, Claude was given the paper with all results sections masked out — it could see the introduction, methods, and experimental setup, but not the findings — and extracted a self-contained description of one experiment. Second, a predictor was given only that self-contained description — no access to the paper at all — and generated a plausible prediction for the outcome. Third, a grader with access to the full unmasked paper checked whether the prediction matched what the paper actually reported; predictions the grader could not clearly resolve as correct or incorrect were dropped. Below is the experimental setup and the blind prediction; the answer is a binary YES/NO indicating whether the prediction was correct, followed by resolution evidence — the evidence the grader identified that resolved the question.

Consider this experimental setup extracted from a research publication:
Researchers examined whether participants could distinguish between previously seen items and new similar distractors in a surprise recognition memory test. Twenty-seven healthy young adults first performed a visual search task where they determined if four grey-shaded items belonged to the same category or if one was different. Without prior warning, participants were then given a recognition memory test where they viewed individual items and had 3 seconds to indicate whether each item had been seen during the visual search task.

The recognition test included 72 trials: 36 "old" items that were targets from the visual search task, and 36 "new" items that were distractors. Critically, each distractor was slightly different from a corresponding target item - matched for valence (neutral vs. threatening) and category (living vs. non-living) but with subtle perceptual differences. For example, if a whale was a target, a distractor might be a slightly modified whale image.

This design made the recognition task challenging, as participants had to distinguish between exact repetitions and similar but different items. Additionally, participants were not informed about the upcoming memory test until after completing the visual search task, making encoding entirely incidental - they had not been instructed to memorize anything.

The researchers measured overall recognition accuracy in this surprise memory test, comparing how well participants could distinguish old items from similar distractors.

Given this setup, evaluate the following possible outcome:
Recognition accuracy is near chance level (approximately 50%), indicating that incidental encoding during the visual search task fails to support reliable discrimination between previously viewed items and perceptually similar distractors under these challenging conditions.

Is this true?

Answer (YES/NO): NO